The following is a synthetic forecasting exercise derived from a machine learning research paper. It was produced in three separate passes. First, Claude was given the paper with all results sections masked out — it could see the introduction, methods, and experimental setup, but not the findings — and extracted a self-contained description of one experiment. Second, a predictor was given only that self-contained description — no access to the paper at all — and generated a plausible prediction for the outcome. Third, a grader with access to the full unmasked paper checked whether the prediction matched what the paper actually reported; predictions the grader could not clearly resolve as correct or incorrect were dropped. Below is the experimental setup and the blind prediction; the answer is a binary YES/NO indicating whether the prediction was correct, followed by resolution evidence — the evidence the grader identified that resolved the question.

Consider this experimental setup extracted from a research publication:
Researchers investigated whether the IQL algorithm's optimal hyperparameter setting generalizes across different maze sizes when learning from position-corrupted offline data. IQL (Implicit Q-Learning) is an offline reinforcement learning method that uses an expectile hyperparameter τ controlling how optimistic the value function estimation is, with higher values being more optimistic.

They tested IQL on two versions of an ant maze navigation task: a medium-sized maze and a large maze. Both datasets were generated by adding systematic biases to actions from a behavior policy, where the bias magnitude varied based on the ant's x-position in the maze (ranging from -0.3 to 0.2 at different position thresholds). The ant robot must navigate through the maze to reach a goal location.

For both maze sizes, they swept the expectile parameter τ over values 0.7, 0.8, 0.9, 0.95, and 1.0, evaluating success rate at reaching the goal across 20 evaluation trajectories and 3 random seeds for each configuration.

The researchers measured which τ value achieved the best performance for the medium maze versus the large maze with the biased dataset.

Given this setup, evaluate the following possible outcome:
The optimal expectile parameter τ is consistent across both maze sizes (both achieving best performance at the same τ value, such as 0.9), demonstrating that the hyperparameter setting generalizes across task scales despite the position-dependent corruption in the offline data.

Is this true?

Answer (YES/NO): NO